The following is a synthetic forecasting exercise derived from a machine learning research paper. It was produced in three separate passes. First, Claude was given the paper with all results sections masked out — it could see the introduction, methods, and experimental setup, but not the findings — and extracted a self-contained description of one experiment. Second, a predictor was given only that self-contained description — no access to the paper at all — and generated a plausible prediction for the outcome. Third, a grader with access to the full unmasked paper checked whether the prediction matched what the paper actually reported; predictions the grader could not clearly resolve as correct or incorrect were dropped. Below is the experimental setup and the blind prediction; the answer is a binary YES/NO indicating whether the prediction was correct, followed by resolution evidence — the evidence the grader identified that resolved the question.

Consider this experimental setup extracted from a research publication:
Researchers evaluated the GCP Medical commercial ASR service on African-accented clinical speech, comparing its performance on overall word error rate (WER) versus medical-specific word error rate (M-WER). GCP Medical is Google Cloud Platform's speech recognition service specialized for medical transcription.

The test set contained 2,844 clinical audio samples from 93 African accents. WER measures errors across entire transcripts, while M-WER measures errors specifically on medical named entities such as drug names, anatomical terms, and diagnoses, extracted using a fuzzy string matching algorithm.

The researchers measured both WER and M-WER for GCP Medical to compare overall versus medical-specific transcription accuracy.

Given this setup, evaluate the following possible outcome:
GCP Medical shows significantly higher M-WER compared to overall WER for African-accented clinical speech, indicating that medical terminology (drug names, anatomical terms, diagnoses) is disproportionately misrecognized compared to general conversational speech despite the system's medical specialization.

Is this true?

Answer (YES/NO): NO